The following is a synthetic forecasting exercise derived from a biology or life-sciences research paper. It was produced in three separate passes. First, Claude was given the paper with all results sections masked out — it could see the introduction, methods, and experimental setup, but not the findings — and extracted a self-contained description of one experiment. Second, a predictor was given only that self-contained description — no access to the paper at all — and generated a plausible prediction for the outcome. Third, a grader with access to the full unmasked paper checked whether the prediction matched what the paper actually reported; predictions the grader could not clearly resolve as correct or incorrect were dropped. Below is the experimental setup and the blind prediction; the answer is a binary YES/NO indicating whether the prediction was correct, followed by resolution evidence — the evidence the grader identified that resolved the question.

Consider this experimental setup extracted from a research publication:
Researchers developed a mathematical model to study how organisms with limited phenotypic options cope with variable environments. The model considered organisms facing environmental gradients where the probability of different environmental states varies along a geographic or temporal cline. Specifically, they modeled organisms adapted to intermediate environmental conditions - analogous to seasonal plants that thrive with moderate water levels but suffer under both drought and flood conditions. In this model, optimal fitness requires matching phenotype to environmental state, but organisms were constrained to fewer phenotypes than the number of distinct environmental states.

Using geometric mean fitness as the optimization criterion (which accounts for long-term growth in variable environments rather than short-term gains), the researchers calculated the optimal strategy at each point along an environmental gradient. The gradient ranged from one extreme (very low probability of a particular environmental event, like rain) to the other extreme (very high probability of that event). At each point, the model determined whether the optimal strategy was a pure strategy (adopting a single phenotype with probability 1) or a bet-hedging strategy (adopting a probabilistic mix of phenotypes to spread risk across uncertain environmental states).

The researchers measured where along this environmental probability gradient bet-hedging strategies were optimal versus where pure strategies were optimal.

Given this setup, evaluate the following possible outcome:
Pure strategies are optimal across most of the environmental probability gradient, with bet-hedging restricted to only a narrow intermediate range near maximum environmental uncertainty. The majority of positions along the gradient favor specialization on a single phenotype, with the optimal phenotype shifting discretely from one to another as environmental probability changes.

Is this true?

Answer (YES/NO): NO